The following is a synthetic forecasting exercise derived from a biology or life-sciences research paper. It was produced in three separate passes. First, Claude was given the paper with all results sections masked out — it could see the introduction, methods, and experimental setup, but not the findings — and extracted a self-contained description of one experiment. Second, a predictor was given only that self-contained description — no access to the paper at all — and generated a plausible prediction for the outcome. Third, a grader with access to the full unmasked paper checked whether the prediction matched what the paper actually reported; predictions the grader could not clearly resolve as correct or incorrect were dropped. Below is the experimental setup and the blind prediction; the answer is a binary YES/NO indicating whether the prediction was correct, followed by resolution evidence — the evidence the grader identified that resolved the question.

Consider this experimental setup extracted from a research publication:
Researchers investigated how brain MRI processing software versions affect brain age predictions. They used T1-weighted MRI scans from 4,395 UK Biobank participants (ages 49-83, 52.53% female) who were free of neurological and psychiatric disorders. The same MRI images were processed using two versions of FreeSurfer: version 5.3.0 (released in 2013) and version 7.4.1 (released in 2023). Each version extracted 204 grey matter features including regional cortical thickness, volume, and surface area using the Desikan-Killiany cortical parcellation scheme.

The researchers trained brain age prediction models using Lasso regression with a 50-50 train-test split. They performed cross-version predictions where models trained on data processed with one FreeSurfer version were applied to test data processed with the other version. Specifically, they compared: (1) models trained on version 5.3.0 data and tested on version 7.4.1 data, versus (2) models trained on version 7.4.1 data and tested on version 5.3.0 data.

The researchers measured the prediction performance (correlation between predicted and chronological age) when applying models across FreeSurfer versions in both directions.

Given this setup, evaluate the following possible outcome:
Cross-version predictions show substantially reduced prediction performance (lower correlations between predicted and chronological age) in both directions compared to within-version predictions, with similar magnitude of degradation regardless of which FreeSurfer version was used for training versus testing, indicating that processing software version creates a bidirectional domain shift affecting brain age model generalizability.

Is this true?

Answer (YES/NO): NO